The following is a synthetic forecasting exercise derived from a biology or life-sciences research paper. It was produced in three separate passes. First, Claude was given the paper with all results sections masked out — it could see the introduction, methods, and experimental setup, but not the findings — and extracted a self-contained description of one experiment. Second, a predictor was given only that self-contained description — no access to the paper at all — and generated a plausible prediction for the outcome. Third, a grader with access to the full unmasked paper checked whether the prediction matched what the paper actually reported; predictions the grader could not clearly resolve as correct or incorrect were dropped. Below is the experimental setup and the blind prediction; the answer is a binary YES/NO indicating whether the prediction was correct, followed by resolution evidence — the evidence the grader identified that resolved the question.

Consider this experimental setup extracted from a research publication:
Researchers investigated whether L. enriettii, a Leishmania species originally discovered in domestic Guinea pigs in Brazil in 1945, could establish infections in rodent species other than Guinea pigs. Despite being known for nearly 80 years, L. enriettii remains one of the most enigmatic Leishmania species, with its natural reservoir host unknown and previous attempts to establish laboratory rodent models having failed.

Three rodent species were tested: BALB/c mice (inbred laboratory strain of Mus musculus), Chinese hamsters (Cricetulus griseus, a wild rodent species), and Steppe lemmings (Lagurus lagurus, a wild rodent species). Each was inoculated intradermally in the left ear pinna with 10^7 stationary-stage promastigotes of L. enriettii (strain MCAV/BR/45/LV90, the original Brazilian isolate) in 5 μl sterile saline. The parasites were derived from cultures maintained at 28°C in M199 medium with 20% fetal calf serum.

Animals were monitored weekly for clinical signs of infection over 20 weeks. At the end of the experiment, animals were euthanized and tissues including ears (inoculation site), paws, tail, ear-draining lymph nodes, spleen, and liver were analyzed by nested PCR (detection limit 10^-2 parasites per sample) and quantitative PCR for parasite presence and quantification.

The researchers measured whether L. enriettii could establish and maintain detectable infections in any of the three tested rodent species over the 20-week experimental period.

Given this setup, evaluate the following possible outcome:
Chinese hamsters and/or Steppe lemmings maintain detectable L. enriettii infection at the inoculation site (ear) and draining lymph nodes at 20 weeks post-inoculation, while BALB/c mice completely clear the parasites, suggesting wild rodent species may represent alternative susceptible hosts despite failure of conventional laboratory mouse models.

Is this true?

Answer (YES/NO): YES